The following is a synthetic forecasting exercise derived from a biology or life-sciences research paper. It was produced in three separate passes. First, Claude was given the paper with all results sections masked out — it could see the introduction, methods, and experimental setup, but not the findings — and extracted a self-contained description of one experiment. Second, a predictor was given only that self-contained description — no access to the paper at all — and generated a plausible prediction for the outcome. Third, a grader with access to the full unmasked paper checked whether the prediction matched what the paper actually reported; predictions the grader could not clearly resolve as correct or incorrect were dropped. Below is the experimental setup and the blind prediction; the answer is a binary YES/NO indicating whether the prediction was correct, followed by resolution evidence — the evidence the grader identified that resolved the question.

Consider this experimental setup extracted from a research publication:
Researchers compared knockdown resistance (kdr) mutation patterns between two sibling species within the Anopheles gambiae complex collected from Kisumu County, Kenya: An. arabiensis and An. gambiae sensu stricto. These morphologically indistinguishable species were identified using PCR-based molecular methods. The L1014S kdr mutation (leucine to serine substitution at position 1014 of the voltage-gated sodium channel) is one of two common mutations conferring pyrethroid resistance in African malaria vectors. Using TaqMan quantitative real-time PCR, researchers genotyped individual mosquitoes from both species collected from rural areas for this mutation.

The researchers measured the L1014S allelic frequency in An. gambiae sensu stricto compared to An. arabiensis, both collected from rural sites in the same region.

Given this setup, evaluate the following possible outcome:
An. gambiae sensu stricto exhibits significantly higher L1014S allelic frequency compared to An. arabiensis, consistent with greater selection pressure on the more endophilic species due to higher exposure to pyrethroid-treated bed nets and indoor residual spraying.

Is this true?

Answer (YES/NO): YES